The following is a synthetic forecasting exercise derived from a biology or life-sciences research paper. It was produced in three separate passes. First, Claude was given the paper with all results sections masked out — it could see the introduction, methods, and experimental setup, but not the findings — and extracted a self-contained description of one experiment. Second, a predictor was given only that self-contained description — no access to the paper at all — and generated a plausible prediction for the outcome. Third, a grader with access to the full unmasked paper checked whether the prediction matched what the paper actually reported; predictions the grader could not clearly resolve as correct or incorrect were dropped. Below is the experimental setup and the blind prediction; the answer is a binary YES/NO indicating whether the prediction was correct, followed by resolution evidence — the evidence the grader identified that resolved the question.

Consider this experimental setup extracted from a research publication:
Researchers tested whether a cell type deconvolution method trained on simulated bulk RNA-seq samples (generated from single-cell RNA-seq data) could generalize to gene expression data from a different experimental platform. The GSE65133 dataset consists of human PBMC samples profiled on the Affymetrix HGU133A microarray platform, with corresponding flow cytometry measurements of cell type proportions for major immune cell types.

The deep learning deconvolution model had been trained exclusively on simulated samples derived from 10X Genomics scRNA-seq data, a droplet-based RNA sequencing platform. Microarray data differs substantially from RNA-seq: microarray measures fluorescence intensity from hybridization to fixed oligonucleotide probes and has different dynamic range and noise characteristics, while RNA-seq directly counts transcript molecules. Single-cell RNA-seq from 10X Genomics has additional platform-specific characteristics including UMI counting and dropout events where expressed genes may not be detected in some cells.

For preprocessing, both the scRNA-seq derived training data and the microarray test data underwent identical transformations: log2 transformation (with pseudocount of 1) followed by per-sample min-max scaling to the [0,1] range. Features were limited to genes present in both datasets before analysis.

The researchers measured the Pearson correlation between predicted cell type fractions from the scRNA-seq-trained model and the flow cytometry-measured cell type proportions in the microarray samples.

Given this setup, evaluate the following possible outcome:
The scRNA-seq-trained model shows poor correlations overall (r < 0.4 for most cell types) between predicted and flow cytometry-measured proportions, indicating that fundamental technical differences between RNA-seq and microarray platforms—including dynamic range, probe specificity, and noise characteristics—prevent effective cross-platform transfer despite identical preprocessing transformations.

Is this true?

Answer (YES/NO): NO